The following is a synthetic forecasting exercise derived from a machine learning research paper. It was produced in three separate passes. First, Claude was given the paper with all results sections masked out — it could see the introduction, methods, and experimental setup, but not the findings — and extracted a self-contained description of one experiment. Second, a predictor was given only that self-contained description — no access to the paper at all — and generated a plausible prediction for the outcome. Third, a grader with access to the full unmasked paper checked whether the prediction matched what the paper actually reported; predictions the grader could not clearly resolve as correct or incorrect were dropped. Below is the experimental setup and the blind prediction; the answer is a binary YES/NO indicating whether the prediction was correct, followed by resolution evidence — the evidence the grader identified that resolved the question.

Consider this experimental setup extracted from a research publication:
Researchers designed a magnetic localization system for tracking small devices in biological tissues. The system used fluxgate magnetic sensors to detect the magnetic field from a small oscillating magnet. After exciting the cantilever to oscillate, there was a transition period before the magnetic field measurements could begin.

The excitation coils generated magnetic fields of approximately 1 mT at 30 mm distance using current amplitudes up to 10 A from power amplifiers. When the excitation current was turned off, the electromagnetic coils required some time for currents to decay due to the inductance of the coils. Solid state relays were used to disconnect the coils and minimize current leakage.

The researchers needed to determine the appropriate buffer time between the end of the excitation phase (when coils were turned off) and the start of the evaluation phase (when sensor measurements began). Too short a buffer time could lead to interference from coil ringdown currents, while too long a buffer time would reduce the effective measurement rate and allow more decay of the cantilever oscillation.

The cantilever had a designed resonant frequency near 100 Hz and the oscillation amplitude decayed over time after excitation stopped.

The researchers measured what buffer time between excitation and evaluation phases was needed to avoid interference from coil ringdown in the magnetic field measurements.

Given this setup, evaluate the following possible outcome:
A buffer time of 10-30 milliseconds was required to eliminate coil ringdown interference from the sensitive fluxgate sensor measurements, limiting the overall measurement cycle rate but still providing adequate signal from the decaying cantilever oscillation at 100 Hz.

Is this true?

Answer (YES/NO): YES